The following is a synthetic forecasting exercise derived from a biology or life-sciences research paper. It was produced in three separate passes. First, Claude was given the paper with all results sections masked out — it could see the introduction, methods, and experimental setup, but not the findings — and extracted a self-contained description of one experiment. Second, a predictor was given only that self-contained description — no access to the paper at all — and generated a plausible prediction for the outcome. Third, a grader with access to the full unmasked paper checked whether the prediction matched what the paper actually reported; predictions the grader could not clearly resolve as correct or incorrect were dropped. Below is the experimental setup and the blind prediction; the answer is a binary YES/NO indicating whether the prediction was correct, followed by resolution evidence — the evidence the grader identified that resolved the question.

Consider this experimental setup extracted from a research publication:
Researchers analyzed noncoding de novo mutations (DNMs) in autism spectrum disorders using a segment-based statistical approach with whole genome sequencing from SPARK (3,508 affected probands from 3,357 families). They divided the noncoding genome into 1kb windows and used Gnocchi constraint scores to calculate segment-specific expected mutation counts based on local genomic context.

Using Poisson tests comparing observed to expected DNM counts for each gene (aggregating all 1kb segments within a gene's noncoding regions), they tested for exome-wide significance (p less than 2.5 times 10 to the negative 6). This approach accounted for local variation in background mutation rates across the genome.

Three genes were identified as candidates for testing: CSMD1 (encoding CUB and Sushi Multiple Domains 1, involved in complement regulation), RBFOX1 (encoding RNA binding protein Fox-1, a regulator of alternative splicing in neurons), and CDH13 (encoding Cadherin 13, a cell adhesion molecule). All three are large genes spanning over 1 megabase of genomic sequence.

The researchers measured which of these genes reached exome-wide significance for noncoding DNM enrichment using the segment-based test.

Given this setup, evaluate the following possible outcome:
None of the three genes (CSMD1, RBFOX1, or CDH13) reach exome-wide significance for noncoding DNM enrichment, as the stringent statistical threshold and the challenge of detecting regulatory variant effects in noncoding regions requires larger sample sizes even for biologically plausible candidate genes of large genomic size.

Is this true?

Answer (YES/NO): NO